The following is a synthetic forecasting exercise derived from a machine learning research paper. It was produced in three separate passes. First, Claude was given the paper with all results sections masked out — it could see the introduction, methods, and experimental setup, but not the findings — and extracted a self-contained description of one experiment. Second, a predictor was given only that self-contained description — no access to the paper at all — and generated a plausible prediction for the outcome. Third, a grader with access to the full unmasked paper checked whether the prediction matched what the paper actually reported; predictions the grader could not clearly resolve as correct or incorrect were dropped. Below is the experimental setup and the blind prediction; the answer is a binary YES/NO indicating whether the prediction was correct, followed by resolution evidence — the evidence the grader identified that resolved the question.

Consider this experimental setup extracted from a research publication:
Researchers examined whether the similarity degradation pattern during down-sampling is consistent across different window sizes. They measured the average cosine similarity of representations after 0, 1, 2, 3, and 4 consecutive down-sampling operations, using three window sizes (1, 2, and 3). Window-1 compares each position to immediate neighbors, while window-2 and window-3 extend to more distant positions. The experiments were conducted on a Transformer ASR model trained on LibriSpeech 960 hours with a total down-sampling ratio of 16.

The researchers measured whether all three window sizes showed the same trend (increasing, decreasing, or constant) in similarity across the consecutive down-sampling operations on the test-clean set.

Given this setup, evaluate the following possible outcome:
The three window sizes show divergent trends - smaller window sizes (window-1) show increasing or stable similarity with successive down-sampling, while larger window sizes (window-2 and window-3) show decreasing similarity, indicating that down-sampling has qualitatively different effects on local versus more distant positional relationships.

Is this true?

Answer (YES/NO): NO